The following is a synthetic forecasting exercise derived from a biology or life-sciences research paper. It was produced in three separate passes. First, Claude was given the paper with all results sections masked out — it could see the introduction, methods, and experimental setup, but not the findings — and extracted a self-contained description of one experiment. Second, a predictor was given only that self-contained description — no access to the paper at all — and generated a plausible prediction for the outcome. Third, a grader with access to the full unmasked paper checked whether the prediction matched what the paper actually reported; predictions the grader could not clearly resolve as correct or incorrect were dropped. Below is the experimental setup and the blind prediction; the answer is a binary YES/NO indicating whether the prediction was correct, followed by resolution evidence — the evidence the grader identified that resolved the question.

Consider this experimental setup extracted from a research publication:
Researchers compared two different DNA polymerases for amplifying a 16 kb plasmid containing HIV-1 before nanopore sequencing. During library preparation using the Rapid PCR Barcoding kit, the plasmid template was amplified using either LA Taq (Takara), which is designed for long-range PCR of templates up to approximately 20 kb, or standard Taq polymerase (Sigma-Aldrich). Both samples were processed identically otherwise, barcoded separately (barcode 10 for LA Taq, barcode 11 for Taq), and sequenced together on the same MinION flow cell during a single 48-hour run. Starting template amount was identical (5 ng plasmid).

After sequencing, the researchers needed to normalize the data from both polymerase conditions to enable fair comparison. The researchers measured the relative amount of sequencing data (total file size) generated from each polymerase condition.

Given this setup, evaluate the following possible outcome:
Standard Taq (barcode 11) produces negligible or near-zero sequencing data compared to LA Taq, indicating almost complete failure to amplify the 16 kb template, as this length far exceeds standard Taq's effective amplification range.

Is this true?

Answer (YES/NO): NO